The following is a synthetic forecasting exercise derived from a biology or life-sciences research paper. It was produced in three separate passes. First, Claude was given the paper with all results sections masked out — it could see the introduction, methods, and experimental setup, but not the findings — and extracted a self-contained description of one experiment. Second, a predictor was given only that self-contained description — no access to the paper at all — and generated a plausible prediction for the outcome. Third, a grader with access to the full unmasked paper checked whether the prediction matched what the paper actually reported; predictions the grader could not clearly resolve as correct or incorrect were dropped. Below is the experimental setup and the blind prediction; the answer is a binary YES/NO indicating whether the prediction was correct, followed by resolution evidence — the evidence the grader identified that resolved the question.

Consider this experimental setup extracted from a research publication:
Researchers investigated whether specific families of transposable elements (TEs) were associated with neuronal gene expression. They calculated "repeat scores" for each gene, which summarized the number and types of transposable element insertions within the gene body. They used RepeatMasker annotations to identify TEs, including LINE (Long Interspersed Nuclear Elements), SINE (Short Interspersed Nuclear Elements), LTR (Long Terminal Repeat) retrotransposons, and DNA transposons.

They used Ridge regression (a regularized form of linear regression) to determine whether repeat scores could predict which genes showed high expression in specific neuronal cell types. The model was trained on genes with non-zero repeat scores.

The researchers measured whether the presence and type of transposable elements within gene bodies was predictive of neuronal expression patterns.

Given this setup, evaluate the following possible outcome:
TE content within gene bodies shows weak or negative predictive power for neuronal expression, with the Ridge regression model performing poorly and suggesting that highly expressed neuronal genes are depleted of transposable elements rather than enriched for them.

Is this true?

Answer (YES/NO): NO